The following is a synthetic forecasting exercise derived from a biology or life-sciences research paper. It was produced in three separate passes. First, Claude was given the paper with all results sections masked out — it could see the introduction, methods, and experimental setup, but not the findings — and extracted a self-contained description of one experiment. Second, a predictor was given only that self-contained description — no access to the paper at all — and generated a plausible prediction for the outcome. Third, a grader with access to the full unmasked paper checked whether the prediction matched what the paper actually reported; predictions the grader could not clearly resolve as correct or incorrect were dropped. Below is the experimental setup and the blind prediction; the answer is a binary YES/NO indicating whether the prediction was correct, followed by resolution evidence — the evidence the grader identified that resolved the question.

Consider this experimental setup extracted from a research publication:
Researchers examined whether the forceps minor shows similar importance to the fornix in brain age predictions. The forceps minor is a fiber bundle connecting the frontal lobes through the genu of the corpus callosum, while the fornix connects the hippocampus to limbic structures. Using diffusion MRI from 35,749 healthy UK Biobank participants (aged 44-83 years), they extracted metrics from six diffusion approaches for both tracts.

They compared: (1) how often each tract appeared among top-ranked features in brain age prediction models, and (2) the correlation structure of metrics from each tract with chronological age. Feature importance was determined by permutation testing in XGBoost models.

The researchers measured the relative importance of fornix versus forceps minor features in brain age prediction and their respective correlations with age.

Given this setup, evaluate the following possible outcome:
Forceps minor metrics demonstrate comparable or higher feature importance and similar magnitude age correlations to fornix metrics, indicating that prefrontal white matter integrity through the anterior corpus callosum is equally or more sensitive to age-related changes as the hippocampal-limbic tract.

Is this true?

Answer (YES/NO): NO